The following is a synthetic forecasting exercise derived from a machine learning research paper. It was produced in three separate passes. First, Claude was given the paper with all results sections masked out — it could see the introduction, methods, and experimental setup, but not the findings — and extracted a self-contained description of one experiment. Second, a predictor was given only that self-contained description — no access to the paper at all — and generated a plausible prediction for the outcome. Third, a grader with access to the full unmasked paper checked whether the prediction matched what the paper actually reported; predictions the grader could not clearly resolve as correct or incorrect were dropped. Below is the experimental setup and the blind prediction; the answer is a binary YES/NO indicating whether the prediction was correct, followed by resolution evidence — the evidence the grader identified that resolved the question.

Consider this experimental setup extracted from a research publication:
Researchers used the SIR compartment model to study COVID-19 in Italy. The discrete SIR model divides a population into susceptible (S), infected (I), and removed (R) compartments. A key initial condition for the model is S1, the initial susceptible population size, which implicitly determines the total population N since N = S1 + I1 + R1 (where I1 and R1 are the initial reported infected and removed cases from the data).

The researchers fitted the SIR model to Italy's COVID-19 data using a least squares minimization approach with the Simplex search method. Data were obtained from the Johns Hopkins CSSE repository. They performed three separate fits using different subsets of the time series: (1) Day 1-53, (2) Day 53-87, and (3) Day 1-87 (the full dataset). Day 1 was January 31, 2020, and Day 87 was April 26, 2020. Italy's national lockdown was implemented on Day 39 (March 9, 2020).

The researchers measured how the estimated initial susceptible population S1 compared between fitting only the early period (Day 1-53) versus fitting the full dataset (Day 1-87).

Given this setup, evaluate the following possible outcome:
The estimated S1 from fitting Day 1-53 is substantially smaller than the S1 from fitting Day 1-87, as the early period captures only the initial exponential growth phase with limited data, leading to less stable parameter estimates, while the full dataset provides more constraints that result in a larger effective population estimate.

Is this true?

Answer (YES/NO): YES